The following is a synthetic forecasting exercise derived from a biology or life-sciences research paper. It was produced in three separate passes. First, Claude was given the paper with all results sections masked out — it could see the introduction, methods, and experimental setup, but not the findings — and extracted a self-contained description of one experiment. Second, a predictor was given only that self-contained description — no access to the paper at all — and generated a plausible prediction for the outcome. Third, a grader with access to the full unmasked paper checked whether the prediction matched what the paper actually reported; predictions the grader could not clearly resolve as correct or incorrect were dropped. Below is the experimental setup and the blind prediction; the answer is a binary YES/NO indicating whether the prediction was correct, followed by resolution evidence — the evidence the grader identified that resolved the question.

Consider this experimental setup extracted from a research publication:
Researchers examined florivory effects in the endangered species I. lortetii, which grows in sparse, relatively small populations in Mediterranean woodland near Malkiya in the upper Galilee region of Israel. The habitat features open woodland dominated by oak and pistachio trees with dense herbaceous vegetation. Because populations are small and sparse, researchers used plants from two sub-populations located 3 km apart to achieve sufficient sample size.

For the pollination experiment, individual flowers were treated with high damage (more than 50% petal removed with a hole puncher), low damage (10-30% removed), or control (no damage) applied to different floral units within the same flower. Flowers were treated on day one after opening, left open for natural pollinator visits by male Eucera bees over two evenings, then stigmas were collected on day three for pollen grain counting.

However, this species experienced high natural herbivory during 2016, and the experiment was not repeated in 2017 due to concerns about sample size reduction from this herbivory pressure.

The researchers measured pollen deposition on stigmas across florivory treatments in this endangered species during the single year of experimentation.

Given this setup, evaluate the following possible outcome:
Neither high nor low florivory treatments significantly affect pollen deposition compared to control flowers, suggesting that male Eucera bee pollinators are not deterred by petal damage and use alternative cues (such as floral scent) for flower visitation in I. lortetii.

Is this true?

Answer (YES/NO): YES